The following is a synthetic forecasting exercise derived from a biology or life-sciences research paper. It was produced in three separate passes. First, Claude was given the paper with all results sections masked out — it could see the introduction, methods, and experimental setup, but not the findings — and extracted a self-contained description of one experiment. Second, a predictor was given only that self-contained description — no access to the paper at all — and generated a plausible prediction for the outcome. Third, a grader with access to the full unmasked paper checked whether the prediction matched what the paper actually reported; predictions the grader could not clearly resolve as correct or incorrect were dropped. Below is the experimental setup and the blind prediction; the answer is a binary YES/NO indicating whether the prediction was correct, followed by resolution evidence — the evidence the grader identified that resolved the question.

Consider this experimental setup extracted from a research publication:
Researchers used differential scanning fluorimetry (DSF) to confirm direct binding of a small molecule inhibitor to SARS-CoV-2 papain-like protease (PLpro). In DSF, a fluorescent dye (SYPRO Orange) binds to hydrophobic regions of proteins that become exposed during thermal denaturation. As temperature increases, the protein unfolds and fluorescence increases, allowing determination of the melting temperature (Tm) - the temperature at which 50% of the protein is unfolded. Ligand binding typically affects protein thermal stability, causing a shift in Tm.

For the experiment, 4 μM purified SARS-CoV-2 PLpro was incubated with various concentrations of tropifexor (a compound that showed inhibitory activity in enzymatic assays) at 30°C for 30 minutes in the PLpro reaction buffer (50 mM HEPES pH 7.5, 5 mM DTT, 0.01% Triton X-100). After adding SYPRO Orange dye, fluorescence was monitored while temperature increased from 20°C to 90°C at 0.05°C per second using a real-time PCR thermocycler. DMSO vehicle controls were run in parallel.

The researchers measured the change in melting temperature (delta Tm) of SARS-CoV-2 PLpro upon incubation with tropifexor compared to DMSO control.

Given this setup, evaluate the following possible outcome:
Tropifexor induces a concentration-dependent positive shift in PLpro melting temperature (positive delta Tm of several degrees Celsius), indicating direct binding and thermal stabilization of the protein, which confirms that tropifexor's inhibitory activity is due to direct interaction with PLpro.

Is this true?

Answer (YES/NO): YES